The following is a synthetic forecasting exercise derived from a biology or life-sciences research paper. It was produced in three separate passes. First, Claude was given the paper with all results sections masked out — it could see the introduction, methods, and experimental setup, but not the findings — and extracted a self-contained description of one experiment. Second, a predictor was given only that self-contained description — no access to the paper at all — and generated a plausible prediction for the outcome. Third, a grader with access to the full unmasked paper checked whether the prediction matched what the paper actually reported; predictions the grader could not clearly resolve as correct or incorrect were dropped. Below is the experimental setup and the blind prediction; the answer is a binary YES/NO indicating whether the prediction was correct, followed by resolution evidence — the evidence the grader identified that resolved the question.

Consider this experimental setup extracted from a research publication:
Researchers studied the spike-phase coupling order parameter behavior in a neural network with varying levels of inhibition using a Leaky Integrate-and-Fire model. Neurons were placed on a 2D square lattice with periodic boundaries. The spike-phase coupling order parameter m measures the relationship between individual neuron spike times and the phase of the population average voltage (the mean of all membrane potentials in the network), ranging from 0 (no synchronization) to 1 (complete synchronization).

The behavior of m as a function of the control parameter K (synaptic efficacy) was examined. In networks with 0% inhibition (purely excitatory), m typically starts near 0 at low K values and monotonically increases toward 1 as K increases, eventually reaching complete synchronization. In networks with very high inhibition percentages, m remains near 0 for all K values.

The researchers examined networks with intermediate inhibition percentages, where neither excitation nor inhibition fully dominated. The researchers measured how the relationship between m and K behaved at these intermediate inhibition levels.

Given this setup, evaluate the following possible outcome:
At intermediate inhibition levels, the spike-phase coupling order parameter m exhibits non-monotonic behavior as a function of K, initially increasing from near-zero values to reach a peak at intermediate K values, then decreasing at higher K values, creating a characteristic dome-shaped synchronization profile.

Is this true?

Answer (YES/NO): NO